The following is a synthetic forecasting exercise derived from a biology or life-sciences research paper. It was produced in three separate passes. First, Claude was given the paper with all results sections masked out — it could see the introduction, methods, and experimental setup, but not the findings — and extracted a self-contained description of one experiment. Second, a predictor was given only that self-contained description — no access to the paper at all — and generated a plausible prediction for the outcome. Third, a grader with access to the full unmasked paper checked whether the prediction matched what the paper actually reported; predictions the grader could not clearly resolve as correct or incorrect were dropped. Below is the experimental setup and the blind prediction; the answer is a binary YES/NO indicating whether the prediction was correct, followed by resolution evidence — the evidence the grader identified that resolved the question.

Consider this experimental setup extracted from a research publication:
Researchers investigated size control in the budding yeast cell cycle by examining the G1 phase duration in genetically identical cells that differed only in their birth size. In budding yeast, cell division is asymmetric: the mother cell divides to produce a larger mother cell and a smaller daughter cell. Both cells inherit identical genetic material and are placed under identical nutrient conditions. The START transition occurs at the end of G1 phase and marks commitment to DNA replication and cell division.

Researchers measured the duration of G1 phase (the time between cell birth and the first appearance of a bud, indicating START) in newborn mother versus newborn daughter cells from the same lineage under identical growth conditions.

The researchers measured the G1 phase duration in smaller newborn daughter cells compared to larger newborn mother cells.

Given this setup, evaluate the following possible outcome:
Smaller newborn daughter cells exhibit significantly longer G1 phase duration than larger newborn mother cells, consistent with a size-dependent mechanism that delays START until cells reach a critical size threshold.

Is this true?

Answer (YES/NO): YES